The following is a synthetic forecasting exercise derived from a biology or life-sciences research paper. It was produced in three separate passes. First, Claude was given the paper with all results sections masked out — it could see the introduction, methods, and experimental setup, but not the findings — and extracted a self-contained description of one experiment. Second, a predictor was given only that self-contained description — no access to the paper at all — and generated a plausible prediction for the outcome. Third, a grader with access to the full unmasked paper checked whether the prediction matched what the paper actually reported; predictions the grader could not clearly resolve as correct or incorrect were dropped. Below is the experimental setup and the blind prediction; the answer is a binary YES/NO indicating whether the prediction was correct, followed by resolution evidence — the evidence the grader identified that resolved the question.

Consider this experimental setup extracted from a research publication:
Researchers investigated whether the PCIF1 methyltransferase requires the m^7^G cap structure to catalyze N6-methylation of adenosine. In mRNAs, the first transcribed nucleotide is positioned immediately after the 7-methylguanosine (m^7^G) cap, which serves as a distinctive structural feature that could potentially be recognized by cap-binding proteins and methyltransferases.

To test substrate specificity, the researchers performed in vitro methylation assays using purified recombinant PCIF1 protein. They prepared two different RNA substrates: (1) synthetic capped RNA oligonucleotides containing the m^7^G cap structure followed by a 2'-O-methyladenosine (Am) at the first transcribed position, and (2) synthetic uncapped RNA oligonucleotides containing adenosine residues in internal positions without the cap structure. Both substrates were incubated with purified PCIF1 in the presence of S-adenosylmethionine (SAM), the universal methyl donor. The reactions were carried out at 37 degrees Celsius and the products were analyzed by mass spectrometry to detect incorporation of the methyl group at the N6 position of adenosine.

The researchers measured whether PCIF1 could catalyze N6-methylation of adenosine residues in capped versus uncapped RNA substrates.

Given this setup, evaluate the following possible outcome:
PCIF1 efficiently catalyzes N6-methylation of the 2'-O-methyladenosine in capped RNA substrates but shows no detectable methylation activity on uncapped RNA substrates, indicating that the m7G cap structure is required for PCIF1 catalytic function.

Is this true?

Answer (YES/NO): YES